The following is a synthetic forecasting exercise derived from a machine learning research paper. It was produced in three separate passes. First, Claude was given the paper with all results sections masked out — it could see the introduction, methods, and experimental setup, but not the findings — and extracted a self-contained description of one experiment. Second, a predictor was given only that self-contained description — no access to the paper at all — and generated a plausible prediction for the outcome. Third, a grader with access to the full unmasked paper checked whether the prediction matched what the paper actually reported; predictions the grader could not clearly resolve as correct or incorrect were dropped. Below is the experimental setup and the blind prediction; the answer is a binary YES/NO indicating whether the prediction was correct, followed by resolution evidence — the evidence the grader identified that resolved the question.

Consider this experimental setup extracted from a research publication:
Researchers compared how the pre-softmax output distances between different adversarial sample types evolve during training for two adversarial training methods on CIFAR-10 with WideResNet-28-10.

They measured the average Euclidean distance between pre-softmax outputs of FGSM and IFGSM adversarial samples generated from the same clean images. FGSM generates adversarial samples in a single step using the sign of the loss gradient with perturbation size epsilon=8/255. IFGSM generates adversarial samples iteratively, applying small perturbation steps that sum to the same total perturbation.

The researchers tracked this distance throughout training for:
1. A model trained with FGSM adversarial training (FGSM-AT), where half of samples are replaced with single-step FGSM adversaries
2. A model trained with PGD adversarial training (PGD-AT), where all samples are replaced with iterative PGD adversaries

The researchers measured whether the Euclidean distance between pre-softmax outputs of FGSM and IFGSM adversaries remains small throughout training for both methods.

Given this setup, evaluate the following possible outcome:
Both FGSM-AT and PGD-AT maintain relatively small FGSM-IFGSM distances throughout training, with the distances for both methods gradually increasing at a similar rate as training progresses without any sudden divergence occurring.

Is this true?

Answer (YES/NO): NO